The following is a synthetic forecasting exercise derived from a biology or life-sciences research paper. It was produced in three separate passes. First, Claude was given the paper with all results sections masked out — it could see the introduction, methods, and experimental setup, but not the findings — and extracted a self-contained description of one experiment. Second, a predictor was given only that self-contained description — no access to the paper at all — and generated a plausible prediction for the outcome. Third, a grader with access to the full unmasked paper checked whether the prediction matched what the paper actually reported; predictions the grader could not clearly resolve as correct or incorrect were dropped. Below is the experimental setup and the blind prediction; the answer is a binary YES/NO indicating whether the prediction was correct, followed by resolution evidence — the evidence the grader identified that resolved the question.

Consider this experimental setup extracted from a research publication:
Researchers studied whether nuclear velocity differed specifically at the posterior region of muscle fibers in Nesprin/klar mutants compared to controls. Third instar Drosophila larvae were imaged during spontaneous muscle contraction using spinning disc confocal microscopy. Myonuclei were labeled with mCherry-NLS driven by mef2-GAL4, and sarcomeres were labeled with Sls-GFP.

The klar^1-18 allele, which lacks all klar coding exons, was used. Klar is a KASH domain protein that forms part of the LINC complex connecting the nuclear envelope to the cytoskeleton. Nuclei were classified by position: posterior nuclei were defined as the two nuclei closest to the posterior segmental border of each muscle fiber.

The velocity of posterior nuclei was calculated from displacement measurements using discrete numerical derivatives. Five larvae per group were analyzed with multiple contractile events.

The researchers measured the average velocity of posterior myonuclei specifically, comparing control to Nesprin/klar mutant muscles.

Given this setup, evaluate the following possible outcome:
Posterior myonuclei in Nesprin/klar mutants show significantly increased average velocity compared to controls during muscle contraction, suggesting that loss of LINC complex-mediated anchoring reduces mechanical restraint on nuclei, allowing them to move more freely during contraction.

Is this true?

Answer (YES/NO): YES